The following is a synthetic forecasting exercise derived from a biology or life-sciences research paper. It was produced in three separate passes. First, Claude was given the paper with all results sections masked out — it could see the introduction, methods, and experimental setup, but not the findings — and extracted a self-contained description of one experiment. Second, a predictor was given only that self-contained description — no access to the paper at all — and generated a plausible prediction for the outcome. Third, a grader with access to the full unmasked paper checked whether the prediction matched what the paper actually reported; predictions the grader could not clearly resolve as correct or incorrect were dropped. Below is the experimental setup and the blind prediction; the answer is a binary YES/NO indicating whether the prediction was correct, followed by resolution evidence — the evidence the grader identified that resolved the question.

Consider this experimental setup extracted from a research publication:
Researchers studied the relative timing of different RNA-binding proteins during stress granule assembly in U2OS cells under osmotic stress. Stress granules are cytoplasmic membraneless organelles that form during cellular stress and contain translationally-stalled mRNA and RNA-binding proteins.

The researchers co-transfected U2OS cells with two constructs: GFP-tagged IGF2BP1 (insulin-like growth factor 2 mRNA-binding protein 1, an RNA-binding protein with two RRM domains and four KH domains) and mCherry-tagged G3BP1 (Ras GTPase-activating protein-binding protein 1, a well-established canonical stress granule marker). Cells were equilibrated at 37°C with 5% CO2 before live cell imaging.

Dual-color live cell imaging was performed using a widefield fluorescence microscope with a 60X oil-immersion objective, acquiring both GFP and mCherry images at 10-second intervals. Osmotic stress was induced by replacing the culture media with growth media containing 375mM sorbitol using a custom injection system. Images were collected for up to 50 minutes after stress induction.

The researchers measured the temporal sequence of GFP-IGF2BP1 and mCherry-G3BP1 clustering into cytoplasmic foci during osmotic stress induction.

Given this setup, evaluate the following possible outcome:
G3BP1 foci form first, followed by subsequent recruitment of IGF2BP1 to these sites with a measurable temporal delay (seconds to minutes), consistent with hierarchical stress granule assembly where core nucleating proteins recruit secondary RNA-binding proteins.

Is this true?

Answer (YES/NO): NO